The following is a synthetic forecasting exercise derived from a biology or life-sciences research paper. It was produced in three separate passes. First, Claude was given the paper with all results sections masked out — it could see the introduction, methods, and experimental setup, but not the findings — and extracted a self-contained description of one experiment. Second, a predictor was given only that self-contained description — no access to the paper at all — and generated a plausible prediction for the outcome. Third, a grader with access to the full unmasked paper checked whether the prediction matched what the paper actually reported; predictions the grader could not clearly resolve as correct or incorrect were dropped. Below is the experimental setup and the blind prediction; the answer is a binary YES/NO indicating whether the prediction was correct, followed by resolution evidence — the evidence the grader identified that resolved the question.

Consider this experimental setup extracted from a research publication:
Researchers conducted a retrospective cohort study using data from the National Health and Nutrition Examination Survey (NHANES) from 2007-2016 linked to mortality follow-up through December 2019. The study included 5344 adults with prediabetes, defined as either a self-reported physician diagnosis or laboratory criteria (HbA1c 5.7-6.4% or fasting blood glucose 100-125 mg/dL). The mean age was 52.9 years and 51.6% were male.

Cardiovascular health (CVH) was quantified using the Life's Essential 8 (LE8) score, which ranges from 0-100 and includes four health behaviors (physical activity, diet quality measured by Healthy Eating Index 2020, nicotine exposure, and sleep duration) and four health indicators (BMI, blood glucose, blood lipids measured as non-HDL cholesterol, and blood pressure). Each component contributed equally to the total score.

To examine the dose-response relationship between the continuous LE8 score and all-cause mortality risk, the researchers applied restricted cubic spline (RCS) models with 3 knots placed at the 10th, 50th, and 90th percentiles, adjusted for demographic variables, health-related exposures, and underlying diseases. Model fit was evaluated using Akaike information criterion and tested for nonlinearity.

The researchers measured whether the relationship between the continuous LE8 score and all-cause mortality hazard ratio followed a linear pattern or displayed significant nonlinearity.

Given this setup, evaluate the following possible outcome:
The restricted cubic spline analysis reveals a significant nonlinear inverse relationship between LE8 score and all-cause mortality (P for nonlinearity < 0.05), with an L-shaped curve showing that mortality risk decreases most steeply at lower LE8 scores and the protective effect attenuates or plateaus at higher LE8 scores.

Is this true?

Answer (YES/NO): NO